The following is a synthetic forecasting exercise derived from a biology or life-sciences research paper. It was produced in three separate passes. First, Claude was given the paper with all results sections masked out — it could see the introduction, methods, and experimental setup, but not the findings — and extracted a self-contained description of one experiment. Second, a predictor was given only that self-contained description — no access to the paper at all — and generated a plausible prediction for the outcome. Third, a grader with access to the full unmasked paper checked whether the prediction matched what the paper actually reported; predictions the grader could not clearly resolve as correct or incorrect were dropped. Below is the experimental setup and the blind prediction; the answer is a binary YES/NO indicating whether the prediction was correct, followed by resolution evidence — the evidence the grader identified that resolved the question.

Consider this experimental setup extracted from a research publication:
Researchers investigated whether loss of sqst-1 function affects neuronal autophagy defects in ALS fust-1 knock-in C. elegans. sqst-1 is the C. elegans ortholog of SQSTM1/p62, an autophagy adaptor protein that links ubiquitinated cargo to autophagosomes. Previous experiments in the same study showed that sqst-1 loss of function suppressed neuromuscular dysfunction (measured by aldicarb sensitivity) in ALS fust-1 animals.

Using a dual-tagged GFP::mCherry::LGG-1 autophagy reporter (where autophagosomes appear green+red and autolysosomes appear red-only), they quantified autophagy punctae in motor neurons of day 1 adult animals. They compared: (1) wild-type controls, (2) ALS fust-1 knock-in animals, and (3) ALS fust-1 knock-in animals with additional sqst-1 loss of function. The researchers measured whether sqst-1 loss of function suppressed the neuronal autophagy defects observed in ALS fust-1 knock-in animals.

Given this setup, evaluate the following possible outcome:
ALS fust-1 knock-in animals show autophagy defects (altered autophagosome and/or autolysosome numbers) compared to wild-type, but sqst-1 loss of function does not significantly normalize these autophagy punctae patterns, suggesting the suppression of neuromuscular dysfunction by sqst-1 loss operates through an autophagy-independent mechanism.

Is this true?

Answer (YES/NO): YES